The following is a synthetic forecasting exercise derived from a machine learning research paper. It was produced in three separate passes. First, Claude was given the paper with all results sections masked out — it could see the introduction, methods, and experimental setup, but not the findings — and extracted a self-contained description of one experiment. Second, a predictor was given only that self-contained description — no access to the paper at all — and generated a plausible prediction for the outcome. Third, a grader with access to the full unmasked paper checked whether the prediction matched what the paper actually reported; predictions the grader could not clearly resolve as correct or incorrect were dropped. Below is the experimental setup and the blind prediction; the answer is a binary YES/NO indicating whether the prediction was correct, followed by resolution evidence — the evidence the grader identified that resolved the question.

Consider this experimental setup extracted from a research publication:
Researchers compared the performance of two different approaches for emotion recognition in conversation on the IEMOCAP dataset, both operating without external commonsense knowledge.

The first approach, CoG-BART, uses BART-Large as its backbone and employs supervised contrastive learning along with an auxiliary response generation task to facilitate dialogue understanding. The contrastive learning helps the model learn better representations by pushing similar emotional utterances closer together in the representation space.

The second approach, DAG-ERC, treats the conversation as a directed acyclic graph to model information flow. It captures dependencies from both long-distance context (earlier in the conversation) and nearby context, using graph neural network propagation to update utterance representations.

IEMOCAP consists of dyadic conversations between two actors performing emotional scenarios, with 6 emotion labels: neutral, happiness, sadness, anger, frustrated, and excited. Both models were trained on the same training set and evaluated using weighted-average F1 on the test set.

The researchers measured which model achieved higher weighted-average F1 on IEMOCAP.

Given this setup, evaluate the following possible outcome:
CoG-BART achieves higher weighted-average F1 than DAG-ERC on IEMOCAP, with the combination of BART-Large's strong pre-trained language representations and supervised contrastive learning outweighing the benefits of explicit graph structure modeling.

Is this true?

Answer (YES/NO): NO